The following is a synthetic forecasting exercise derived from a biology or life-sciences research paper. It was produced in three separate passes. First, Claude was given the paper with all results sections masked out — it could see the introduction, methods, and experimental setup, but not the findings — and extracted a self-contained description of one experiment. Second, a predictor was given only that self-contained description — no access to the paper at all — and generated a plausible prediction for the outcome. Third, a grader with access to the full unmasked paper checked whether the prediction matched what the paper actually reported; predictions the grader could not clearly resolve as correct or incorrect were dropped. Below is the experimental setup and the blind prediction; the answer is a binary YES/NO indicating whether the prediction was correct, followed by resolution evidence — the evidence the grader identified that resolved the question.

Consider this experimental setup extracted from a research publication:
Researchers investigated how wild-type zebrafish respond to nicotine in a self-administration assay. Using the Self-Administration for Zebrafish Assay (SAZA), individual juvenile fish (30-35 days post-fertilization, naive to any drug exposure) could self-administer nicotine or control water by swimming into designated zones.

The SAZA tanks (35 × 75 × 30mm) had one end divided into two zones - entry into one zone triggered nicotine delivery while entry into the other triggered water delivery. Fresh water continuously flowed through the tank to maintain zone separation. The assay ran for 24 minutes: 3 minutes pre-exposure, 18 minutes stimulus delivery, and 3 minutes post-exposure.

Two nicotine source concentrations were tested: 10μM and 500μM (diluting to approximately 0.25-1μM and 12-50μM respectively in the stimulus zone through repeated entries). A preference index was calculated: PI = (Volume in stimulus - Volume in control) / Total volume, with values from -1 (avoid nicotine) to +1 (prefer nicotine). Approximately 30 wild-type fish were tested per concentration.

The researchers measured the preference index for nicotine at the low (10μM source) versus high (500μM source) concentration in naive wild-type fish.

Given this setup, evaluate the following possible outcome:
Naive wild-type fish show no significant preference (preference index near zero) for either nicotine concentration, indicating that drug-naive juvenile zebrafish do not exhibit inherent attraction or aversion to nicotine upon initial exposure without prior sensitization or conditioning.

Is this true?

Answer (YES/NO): NO